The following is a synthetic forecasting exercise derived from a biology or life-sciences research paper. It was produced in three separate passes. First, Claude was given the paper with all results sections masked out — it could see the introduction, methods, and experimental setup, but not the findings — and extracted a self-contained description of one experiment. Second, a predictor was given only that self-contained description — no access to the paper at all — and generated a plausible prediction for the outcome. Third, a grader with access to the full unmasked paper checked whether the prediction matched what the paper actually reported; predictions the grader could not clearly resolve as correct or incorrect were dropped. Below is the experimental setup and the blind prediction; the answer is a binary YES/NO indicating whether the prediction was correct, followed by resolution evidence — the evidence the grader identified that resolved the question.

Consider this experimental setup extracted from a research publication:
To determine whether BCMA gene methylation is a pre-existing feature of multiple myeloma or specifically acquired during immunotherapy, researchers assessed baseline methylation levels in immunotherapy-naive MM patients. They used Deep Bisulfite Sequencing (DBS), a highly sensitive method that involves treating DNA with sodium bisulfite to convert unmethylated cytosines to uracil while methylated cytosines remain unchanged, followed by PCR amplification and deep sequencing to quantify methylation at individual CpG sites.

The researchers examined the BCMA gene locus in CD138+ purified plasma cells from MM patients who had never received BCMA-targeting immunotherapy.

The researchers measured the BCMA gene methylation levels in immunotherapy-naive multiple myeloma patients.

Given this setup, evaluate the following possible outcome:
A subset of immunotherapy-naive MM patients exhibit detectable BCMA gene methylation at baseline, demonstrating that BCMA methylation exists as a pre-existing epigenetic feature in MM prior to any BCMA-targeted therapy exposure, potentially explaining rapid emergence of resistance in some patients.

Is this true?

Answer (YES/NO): NO